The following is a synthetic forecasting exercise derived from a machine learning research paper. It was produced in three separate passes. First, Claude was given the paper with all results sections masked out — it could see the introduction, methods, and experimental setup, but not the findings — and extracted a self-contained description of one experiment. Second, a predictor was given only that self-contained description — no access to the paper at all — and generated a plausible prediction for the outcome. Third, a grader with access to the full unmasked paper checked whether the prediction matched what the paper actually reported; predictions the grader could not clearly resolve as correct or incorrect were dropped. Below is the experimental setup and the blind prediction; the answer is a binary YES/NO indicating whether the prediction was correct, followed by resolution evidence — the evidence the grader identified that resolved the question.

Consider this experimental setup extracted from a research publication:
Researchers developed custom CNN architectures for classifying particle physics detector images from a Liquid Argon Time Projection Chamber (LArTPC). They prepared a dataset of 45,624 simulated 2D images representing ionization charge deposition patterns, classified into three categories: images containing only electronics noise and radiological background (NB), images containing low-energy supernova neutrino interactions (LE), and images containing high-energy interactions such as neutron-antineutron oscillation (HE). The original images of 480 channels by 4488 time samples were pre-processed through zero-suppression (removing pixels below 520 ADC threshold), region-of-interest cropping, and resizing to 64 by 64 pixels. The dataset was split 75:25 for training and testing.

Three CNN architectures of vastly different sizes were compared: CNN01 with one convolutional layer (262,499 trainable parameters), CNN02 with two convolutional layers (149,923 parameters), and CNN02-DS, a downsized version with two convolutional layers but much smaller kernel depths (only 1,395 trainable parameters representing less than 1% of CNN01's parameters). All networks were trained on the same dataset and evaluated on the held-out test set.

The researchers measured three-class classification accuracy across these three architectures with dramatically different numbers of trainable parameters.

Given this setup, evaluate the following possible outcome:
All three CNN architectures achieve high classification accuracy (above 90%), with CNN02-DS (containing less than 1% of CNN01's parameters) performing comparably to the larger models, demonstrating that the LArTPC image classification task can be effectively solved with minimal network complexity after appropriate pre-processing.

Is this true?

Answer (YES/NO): YES